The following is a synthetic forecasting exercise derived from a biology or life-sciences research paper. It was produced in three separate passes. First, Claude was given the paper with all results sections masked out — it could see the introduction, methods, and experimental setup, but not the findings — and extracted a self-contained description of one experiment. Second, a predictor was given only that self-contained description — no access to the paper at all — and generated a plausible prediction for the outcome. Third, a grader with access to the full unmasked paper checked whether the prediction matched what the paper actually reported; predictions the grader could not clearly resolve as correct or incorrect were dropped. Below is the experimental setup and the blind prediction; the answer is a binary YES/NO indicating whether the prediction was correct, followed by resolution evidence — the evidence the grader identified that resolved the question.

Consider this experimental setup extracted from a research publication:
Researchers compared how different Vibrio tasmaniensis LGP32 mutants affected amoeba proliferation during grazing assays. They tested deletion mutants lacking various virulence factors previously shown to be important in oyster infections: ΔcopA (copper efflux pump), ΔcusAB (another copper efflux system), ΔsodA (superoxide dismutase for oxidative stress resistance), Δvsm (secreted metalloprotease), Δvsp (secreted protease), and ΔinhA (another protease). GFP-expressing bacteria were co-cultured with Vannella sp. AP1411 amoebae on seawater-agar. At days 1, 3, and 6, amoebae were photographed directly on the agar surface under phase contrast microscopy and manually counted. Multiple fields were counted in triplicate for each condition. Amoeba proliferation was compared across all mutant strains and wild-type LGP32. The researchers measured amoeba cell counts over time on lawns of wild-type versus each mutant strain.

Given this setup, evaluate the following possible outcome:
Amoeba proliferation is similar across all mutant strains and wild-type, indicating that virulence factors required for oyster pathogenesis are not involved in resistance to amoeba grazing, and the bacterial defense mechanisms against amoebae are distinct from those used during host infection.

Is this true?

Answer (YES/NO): NO